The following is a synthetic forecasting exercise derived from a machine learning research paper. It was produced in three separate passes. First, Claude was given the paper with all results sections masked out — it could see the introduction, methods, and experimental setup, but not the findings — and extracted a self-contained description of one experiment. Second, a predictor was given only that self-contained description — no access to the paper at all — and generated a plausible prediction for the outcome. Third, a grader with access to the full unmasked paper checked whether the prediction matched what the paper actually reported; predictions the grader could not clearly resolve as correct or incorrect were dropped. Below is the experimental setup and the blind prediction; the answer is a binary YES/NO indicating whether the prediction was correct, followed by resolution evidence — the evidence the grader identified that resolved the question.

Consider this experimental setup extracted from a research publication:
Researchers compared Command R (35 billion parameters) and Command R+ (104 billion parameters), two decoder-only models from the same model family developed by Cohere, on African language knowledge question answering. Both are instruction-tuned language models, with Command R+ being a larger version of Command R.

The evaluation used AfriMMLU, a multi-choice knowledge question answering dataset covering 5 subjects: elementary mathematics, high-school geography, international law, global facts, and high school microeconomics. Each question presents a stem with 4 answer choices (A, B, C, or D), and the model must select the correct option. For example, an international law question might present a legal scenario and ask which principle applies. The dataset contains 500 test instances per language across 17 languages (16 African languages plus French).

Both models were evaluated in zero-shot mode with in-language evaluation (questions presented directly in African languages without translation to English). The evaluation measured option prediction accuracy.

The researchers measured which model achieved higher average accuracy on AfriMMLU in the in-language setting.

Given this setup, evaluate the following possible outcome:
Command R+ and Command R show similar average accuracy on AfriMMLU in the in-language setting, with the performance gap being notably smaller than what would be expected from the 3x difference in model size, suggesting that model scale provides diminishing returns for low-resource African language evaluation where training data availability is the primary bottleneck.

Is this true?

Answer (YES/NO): NO